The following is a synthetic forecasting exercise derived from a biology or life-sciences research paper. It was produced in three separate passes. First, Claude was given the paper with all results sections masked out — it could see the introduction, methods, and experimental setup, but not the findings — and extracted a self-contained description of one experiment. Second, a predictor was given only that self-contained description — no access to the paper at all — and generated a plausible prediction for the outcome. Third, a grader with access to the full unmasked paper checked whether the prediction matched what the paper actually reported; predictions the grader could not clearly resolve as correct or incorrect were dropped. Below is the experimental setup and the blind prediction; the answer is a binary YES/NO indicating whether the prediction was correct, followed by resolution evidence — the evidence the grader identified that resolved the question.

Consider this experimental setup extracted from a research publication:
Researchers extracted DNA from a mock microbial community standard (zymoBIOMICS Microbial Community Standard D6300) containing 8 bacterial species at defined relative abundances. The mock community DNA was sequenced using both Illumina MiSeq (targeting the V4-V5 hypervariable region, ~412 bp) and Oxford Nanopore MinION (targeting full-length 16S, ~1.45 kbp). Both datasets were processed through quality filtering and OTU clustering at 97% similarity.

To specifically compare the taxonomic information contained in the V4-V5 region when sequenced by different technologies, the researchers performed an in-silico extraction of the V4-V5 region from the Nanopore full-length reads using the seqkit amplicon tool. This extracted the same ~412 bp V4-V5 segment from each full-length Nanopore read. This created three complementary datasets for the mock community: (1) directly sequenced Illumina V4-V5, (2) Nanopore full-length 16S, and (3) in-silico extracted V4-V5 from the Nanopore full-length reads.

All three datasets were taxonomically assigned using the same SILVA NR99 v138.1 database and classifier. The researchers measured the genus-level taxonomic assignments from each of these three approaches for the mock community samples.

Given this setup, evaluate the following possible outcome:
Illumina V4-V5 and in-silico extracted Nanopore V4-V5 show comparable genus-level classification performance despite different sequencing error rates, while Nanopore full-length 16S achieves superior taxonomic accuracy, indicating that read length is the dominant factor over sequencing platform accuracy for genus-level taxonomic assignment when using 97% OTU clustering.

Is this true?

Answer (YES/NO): NO